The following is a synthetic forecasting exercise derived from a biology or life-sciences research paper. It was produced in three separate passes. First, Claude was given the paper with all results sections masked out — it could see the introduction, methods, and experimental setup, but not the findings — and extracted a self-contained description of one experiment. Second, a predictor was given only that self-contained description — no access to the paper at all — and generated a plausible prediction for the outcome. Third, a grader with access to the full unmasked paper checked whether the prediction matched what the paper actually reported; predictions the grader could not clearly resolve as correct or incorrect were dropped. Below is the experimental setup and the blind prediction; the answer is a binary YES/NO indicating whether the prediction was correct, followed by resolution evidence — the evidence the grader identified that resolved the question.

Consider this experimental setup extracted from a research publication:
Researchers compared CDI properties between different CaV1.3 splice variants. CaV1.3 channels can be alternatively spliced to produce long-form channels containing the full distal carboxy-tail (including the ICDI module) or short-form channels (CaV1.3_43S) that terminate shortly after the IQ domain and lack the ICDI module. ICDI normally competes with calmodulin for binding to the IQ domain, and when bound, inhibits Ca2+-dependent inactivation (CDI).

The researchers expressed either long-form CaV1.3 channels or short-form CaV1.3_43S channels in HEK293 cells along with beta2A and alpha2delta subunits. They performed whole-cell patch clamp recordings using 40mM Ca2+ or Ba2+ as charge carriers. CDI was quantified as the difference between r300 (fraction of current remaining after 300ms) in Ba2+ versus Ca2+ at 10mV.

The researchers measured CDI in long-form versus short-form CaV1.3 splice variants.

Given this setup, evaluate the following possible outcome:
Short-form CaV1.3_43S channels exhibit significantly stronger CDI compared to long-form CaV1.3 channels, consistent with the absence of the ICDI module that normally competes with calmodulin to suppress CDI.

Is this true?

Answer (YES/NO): YES